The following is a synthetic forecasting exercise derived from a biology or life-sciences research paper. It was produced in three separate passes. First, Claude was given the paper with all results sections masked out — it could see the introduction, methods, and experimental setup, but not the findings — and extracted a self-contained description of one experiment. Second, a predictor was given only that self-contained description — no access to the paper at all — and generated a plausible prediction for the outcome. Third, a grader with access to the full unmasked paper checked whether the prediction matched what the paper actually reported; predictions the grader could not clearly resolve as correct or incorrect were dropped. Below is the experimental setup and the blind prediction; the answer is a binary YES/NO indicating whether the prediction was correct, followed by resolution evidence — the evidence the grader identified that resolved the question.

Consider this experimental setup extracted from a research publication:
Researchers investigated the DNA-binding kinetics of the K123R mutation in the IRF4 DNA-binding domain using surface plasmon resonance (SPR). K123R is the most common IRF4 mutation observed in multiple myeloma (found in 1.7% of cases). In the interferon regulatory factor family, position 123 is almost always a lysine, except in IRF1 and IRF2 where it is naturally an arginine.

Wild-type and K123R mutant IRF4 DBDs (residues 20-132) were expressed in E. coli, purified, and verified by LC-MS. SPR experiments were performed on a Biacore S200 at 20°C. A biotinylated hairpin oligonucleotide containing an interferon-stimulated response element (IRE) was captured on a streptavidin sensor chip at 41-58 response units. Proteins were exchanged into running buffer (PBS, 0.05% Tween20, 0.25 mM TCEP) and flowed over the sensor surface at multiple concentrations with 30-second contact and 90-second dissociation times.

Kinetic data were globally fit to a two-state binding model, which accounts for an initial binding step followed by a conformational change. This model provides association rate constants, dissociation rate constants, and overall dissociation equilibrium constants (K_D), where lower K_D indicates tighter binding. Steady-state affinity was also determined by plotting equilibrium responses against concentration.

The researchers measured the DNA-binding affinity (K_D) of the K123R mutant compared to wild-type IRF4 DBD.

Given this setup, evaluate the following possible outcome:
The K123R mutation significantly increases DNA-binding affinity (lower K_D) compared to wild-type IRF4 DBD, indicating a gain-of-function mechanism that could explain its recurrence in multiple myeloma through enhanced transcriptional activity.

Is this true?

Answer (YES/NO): NO